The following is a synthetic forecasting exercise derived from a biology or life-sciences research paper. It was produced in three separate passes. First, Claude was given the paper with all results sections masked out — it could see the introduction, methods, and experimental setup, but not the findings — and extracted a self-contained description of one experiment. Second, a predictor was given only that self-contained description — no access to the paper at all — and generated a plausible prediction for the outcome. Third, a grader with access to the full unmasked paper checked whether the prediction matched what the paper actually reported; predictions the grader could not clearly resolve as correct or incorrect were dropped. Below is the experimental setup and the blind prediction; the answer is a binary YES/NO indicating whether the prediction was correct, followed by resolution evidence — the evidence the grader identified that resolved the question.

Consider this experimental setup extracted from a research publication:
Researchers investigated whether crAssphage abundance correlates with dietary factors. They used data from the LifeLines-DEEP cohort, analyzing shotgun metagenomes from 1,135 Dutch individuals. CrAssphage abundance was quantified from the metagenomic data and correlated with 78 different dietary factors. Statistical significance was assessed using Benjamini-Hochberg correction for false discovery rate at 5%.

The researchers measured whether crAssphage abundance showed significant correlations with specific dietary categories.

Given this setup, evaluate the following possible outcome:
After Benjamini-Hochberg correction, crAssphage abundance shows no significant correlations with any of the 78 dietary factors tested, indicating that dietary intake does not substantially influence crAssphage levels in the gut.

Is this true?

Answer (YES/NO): NO